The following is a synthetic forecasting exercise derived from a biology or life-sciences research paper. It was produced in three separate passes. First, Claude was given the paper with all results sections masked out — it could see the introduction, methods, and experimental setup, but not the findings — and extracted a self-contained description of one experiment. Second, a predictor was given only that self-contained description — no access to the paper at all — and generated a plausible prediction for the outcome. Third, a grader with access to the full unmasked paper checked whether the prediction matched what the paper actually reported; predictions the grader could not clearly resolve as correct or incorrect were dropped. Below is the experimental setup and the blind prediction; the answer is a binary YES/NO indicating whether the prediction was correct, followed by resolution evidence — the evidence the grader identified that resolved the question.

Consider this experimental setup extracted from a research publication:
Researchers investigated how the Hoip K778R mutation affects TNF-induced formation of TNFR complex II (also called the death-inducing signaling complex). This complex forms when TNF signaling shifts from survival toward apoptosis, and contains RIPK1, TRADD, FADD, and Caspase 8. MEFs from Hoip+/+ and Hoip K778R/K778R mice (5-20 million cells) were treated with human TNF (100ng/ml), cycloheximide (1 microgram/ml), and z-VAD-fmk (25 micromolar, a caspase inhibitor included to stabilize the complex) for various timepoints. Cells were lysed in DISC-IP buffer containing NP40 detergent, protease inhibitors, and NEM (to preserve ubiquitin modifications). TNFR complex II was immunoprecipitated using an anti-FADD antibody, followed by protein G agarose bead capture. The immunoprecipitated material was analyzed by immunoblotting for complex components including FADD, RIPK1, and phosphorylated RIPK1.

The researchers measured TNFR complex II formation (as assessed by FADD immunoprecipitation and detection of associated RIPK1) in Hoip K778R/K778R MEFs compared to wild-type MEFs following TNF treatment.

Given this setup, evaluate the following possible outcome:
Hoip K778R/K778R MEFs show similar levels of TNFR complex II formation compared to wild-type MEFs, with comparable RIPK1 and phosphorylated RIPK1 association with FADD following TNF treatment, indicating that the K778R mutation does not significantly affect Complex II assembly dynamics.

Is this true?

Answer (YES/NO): NO